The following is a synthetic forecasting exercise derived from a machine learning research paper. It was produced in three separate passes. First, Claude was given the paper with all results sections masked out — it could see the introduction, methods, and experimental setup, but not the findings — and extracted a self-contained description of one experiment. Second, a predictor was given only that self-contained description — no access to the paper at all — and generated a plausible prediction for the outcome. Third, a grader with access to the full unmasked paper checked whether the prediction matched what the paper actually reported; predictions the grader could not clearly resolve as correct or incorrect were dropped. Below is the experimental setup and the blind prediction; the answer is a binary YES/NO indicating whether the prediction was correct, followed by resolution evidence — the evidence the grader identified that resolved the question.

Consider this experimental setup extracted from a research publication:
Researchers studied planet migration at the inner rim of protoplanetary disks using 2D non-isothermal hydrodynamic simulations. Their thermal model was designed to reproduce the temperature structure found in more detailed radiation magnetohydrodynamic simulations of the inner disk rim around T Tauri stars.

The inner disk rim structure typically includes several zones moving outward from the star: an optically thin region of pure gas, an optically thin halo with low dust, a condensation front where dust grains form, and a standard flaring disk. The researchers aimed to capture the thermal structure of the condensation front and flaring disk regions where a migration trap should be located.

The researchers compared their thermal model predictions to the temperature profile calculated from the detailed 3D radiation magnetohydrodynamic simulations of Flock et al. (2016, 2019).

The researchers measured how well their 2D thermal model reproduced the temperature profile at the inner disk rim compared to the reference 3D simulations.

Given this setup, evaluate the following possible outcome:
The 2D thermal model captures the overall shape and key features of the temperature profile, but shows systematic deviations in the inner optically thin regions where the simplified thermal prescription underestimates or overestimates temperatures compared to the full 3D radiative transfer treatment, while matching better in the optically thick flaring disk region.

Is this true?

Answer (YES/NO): YES